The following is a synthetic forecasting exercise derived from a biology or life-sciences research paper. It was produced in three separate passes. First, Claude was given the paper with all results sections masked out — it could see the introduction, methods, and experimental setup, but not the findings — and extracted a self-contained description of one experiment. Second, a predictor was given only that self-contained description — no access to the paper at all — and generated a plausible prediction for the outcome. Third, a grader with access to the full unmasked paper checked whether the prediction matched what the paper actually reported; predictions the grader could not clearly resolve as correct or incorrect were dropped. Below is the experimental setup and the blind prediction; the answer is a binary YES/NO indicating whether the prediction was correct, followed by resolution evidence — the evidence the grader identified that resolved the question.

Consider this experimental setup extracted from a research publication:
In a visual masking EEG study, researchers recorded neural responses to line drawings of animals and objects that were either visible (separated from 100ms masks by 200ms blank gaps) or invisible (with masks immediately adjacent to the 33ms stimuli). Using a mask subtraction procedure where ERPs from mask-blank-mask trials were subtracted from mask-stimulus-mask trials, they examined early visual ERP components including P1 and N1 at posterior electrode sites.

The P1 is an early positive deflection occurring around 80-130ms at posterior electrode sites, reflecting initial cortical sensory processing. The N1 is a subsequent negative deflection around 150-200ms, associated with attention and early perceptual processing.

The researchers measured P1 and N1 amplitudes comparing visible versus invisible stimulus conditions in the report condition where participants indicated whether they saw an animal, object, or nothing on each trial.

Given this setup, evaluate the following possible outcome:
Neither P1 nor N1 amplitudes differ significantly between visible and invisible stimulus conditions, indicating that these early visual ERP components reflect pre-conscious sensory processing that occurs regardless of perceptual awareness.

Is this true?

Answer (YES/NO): NO